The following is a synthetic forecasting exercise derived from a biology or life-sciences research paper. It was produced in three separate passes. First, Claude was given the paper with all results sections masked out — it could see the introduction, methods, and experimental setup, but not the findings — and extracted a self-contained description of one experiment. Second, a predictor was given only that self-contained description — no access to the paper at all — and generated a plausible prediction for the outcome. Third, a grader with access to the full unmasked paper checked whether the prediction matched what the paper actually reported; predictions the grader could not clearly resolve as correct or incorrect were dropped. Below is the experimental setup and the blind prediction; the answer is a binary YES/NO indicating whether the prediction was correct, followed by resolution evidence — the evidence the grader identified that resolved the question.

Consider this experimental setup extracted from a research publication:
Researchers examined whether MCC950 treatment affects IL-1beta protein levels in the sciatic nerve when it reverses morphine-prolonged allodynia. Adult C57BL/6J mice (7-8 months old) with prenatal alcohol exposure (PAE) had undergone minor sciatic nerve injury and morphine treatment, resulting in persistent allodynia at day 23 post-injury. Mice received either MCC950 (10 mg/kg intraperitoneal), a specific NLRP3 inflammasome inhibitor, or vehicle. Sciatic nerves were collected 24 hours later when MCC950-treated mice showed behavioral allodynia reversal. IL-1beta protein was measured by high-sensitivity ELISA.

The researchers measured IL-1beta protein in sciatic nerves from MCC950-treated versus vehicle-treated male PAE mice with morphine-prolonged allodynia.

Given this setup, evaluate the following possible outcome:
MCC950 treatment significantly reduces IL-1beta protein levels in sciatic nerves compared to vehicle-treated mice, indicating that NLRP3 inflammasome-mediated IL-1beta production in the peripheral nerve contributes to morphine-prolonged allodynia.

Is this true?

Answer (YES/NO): YES